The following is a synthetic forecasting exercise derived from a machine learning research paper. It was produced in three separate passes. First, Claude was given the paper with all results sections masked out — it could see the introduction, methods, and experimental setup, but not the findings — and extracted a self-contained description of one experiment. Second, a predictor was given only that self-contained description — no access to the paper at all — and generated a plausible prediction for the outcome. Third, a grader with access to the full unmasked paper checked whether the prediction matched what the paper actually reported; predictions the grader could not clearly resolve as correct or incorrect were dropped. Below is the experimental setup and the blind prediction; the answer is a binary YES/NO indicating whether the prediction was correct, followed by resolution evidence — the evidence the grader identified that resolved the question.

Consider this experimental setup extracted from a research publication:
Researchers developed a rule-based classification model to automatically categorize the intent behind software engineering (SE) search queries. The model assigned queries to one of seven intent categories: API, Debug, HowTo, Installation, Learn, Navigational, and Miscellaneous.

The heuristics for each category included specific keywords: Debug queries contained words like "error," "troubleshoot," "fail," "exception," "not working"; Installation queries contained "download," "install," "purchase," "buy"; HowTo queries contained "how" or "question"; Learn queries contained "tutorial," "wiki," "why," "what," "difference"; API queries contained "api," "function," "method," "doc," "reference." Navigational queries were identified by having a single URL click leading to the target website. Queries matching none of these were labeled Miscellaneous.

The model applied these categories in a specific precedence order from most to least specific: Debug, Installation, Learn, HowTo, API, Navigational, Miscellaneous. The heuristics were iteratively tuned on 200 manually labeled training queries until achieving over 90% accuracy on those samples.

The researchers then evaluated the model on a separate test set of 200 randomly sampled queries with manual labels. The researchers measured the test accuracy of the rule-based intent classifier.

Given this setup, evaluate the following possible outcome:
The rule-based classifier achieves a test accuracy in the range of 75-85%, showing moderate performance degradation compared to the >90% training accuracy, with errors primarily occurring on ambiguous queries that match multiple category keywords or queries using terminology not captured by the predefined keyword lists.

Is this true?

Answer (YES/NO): NO